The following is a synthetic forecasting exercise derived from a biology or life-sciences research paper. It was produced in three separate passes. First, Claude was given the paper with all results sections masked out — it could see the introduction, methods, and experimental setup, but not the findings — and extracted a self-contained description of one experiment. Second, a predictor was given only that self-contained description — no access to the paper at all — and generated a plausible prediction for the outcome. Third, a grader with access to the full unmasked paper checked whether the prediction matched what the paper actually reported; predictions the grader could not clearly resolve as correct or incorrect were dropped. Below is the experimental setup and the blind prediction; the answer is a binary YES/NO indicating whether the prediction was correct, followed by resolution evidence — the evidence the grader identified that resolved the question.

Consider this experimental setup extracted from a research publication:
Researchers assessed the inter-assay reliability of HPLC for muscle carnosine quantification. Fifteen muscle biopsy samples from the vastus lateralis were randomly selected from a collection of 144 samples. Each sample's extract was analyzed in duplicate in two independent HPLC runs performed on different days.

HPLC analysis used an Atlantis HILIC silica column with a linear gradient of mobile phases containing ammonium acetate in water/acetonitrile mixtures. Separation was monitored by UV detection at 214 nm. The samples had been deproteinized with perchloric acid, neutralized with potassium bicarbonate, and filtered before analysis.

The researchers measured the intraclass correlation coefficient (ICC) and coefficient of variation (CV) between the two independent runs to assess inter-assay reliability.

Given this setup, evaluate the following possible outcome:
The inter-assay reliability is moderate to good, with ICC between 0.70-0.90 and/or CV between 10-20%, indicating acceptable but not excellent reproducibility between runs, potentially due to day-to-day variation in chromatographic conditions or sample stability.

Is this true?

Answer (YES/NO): NO